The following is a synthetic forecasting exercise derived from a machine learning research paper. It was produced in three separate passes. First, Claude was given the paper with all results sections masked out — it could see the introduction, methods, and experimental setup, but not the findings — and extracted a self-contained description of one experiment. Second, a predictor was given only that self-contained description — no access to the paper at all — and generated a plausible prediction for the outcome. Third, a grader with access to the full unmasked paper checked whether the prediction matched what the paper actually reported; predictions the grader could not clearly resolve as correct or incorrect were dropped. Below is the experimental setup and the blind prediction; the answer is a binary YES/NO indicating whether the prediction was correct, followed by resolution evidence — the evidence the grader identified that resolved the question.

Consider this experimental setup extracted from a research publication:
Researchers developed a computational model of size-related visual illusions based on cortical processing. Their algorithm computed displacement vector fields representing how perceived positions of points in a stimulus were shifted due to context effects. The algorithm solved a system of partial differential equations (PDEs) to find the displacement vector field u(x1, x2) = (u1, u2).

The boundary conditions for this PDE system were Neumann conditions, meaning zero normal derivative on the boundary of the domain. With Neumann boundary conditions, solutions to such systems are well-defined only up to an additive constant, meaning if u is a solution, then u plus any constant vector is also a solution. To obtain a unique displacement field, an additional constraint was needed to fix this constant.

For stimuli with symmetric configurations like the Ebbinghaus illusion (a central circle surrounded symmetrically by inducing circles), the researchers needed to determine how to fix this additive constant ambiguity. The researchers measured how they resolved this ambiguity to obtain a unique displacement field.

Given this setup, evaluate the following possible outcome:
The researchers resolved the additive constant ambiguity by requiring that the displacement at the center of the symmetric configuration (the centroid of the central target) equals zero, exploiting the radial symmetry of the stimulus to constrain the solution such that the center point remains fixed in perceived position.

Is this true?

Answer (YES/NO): YES